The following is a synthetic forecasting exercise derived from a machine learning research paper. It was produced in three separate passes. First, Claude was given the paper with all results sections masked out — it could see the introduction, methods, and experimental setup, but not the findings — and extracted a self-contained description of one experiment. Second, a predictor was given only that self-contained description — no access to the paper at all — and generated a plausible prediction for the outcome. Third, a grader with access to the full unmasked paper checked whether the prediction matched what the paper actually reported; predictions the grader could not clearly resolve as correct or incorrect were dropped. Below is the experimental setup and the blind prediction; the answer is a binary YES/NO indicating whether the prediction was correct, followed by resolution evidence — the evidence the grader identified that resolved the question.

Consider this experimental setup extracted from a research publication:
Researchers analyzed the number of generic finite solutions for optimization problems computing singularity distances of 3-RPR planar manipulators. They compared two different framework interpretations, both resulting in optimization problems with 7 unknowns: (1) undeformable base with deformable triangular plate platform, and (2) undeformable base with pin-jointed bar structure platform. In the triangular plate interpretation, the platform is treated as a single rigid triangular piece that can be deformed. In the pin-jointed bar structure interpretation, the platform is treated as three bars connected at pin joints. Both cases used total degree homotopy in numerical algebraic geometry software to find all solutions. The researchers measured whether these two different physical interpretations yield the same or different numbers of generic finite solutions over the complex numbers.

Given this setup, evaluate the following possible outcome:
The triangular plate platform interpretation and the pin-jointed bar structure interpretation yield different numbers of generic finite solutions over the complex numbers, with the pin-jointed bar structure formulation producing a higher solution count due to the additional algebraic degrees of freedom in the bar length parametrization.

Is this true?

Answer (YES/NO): NO